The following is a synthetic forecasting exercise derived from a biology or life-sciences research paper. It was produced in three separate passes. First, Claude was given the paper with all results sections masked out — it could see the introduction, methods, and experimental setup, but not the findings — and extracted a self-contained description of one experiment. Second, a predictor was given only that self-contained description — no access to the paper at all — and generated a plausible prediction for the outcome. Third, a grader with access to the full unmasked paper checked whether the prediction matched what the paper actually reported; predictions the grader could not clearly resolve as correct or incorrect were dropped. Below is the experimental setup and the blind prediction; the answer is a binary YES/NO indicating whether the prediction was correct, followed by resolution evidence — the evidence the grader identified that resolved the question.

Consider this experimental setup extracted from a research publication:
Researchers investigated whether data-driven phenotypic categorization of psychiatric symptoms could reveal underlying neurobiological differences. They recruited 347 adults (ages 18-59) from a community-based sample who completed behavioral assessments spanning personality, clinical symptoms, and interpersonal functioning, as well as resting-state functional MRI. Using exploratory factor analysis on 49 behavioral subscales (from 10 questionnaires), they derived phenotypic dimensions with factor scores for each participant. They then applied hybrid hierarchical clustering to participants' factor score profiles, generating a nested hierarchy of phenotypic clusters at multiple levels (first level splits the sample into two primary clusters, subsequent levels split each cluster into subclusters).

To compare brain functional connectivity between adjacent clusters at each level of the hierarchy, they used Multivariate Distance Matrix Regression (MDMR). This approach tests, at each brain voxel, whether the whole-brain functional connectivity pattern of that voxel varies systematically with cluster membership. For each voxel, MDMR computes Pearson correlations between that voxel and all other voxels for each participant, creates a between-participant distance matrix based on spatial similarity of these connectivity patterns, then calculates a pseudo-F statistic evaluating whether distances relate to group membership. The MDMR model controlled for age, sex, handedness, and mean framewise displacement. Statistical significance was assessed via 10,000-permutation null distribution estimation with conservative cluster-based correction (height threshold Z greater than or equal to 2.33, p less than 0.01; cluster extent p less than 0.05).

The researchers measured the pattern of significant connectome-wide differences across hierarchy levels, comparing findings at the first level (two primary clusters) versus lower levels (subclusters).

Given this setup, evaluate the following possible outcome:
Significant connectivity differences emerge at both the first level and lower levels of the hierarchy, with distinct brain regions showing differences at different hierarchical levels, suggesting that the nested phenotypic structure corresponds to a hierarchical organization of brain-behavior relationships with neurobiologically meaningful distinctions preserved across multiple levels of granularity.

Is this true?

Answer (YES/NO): NO